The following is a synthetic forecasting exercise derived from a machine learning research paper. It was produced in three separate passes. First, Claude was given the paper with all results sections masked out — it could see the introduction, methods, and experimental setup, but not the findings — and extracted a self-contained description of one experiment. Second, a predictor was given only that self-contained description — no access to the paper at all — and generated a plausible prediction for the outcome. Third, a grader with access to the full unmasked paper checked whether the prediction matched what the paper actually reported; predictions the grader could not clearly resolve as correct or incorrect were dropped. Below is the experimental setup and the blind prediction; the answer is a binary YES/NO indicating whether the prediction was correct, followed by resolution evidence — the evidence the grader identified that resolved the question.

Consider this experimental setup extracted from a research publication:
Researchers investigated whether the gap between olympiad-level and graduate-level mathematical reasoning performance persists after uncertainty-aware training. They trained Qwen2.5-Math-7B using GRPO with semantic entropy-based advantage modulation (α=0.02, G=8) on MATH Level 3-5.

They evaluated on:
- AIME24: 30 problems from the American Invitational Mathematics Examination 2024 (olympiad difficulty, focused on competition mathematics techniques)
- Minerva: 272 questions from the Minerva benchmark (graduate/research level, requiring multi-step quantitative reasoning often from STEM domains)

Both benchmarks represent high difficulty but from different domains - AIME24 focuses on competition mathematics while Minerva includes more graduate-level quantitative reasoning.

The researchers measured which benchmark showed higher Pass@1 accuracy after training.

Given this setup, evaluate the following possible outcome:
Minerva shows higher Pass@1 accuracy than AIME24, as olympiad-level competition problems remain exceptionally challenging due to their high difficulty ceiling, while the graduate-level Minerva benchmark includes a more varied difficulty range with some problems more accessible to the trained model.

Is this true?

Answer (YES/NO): NO